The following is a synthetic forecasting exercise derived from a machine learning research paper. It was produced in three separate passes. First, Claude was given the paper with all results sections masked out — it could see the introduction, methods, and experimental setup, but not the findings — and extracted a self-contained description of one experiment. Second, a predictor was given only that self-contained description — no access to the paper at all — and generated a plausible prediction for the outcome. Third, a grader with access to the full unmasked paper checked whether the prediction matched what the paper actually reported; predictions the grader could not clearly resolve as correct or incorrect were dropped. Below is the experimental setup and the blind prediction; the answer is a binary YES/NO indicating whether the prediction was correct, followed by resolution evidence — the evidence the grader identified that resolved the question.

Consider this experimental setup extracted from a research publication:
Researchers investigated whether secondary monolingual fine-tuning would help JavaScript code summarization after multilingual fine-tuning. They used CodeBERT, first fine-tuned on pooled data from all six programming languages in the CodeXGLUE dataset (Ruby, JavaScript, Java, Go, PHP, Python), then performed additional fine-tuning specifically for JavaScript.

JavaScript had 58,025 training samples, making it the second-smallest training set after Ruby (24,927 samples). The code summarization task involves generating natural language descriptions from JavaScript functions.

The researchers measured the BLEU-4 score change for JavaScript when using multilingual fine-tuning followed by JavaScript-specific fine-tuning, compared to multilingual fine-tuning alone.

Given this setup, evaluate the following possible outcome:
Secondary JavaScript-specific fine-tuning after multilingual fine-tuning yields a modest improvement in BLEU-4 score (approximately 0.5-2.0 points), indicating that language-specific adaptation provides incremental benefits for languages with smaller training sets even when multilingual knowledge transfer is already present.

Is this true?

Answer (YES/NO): YES